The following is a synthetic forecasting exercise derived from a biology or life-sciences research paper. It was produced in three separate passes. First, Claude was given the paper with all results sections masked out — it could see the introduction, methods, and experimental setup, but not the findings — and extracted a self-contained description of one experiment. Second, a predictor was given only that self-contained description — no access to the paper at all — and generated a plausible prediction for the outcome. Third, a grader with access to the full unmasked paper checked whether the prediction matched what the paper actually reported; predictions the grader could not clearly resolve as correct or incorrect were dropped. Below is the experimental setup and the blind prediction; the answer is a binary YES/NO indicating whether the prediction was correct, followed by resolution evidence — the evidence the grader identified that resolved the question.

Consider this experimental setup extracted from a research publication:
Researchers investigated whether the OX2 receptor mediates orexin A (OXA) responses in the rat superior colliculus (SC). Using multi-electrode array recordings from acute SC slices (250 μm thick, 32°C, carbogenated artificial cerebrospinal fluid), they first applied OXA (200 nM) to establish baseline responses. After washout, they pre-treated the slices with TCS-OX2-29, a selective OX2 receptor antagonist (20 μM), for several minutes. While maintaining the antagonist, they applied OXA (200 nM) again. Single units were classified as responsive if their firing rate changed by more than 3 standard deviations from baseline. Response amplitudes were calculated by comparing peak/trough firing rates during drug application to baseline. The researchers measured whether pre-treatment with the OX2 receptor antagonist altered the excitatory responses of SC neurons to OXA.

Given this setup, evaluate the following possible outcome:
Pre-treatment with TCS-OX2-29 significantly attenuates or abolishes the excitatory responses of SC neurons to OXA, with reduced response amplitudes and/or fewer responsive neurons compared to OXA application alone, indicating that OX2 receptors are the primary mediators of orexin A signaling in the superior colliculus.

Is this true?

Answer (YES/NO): YES